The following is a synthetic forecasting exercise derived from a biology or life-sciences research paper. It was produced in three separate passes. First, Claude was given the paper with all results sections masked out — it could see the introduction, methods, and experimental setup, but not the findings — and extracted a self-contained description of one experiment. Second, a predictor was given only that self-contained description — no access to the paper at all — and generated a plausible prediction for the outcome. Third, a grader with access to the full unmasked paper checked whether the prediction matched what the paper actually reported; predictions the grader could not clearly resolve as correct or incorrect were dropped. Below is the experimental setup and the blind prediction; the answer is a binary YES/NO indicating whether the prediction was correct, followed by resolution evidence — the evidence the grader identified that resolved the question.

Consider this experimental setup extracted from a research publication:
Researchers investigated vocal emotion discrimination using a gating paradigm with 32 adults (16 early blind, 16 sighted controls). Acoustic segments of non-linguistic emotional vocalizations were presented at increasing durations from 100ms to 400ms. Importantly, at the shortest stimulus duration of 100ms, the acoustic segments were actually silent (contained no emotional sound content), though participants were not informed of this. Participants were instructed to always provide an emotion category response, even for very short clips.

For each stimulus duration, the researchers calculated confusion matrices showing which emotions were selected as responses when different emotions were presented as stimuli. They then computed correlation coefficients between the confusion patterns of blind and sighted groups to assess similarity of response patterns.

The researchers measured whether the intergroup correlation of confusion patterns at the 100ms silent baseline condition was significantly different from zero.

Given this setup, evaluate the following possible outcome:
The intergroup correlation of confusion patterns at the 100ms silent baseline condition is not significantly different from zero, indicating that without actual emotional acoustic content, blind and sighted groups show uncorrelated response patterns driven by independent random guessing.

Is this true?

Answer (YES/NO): NO